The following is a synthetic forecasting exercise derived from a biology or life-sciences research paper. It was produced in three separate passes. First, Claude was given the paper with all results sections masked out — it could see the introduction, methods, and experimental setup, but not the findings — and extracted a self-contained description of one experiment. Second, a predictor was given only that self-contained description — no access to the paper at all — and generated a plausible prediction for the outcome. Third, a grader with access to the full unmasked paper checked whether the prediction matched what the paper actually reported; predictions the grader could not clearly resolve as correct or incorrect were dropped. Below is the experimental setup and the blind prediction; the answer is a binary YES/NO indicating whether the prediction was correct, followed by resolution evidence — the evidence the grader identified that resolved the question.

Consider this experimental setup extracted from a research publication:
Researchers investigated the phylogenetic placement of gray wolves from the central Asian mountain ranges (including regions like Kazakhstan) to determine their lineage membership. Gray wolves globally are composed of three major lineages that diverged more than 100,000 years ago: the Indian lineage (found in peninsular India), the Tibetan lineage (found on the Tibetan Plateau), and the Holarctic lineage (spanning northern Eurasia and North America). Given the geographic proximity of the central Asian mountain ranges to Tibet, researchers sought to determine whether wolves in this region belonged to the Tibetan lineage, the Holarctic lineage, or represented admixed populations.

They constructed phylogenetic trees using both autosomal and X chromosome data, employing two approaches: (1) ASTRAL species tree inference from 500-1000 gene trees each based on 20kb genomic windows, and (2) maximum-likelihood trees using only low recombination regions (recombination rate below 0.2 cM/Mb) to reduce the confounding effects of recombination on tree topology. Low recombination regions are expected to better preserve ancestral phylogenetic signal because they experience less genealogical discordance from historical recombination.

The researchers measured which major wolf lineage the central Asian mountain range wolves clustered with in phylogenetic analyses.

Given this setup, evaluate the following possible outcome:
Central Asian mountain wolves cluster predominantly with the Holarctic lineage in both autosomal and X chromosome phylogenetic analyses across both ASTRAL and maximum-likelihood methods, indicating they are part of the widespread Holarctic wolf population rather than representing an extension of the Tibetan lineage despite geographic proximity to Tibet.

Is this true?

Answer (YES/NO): YES